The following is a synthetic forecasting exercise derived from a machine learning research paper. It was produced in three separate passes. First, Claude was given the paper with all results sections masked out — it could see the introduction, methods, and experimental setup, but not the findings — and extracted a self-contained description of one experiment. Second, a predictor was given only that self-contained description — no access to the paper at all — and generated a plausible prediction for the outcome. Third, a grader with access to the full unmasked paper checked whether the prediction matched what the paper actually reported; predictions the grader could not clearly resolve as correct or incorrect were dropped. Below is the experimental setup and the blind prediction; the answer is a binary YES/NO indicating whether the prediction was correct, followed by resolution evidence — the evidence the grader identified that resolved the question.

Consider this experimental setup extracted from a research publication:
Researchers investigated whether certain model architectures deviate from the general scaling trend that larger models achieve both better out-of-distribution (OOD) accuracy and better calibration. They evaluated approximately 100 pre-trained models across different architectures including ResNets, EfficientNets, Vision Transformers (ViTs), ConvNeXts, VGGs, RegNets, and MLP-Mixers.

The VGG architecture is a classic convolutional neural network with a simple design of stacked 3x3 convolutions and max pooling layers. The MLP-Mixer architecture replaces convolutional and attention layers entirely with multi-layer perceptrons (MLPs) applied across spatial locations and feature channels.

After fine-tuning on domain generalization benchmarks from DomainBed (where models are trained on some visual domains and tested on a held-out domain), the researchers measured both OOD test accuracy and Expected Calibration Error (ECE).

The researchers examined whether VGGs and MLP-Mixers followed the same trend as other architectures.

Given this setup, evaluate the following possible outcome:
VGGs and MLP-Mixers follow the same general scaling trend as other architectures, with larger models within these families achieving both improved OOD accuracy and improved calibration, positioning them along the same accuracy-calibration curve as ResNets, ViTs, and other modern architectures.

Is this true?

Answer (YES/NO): NO